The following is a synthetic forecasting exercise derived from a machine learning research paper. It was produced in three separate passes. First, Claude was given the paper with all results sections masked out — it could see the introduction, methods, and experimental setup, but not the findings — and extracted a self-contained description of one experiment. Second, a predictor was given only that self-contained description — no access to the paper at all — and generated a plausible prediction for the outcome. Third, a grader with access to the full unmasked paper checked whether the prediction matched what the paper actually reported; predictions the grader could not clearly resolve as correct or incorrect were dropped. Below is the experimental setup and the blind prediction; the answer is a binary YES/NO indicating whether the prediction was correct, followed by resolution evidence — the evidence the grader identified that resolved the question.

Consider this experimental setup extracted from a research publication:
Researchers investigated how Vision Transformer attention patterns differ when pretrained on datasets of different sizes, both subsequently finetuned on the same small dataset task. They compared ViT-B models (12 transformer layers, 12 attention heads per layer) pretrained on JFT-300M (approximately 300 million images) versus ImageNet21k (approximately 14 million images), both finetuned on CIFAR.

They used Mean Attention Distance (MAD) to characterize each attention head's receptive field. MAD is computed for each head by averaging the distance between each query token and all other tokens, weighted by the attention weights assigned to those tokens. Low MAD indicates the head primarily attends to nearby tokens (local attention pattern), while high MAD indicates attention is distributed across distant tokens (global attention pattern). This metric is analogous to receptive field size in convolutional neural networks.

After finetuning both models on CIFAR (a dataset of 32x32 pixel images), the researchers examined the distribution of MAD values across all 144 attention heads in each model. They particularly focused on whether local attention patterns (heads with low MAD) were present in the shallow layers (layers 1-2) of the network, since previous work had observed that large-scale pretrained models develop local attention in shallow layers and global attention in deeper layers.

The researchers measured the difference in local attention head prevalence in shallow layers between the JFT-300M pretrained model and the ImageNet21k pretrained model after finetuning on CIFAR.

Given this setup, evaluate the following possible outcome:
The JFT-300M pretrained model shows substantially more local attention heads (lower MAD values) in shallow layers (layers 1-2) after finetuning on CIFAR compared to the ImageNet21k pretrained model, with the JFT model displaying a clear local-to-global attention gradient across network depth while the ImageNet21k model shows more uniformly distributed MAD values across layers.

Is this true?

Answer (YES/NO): YES